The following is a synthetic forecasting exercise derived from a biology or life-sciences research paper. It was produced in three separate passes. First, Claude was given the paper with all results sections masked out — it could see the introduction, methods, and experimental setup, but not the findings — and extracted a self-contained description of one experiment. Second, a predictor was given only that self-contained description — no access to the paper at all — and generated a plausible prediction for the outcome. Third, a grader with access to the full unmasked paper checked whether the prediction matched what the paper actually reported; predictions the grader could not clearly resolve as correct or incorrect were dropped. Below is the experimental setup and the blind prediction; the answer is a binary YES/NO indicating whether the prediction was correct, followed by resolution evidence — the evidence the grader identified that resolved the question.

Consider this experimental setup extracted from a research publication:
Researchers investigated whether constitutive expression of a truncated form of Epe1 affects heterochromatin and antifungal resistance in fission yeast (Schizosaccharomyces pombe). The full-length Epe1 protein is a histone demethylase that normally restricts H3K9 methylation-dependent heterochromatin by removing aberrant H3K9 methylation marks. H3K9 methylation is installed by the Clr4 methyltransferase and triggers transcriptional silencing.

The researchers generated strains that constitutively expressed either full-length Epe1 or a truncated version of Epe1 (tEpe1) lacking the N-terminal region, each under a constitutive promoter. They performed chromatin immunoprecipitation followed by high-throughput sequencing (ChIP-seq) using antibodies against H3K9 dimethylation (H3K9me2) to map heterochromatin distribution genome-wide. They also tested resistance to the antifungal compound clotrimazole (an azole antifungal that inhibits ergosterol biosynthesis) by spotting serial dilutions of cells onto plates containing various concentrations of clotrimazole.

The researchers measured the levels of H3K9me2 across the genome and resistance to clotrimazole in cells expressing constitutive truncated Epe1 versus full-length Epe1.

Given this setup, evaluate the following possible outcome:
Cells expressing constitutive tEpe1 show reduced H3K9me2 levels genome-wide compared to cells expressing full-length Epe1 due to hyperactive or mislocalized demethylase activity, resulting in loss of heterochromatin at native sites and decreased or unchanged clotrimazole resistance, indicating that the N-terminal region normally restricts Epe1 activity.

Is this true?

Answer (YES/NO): NO